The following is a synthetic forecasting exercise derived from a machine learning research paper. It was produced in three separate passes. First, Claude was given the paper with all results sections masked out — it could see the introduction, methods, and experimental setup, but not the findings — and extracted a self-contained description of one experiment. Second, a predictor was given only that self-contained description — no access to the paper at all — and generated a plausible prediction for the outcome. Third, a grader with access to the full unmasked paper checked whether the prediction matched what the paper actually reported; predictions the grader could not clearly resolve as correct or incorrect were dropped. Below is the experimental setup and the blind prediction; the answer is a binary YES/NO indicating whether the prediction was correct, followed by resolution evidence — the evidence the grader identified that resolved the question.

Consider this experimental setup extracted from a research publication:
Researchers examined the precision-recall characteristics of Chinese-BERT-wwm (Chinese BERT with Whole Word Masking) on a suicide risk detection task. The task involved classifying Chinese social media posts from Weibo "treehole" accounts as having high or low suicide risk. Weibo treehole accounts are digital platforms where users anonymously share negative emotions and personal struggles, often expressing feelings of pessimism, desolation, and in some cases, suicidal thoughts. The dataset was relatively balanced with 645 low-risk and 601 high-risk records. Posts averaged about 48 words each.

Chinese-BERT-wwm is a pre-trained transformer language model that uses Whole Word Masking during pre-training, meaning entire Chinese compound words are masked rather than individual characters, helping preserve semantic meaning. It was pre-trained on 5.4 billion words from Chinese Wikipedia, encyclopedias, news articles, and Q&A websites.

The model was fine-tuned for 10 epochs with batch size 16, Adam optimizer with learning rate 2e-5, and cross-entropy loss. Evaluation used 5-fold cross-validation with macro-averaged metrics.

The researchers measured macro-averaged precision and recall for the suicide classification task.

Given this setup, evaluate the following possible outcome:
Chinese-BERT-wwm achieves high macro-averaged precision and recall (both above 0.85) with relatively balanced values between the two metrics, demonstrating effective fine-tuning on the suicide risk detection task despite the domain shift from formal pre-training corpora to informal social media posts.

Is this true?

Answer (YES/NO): NO